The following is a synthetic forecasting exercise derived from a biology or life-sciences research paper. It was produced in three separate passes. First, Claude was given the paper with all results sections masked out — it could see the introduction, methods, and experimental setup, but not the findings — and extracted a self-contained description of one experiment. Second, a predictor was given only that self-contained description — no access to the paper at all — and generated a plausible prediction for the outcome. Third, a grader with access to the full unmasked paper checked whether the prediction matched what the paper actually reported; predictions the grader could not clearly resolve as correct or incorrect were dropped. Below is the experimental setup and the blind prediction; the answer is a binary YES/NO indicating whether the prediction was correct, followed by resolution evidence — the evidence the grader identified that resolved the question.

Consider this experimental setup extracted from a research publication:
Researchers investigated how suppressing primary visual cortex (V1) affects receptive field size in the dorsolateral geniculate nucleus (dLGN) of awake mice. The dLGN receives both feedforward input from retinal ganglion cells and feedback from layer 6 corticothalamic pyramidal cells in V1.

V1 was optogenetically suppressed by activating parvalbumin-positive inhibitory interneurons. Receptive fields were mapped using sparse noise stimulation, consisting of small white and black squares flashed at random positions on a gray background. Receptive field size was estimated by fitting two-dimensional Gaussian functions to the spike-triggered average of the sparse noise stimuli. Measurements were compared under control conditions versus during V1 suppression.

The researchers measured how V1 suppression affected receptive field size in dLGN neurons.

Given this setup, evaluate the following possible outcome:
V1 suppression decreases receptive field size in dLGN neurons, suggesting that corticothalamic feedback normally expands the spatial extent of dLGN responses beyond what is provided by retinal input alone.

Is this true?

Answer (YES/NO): NO